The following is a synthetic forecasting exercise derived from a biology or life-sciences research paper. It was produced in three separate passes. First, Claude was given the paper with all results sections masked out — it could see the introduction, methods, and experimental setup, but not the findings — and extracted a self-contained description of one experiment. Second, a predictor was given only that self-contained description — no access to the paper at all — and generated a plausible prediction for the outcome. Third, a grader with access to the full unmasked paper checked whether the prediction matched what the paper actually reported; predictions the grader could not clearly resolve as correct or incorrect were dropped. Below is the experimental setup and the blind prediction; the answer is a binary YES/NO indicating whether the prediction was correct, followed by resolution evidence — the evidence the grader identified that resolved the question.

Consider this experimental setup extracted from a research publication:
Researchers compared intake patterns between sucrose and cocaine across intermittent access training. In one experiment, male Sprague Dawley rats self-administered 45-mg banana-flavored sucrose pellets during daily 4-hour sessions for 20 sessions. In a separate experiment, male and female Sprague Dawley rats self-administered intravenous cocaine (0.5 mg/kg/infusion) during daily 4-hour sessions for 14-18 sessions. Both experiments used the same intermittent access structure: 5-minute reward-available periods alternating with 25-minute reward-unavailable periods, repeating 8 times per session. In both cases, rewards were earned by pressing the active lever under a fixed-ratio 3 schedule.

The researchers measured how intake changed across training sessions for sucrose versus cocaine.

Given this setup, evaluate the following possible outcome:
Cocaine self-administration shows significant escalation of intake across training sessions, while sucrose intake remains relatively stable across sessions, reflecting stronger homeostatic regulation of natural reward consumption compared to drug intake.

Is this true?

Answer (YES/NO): YES